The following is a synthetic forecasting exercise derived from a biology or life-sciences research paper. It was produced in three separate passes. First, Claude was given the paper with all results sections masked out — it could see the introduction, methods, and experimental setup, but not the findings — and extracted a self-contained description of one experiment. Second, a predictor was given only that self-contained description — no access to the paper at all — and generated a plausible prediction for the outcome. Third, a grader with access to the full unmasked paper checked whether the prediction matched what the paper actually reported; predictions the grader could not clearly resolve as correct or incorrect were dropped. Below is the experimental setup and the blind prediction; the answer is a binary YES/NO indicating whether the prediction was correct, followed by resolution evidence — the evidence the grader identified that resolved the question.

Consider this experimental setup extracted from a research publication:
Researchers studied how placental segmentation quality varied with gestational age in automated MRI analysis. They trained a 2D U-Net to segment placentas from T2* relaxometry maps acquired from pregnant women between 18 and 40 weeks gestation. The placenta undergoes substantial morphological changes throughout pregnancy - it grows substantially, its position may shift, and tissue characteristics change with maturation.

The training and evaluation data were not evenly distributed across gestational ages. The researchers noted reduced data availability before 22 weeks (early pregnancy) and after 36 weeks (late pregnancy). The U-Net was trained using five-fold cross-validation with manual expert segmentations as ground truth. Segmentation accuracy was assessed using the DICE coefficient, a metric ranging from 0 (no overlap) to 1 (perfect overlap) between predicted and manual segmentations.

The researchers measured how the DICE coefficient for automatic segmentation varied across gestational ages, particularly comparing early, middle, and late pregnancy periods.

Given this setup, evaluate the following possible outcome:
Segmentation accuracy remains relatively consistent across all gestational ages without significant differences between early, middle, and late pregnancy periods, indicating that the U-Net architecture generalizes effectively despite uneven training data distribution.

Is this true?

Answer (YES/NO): NO